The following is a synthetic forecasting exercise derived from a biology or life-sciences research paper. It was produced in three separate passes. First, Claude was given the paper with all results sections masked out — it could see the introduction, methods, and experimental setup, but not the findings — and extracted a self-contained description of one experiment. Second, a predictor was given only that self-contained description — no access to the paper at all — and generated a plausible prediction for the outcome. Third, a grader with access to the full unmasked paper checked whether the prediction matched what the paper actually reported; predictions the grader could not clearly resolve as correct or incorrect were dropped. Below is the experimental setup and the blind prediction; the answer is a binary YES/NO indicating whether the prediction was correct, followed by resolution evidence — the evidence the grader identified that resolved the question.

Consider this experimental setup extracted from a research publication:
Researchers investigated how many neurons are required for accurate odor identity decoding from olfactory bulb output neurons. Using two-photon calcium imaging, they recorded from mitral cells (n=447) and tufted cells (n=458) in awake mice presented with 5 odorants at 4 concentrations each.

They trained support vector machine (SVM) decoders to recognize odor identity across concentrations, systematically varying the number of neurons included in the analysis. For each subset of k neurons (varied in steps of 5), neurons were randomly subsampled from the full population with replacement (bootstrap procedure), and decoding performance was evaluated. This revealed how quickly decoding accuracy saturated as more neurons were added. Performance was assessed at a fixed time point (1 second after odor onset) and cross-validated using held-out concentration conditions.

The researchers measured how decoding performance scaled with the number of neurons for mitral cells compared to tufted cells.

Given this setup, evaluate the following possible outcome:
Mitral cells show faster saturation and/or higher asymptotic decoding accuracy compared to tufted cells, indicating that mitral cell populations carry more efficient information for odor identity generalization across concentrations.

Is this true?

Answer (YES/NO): NO